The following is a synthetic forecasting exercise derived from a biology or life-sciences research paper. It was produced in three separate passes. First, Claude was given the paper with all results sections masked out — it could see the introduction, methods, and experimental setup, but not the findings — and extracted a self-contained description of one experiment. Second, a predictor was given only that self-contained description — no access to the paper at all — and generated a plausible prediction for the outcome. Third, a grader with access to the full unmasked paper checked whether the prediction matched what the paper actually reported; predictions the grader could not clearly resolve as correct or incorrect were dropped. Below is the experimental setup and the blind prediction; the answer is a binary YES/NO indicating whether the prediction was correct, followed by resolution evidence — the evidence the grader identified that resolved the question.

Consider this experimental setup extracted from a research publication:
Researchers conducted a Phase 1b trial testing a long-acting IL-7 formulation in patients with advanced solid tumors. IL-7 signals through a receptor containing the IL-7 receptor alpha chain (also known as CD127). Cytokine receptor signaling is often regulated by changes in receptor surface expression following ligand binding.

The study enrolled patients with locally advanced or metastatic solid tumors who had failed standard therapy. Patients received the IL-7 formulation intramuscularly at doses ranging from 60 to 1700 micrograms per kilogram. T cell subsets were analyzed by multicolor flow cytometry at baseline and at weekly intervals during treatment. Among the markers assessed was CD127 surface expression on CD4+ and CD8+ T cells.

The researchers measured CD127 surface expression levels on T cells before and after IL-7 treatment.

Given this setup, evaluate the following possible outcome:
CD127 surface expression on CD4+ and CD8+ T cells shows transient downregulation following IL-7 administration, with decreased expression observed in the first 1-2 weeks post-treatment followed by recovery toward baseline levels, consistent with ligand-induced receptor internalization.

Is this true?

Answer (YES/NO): YES